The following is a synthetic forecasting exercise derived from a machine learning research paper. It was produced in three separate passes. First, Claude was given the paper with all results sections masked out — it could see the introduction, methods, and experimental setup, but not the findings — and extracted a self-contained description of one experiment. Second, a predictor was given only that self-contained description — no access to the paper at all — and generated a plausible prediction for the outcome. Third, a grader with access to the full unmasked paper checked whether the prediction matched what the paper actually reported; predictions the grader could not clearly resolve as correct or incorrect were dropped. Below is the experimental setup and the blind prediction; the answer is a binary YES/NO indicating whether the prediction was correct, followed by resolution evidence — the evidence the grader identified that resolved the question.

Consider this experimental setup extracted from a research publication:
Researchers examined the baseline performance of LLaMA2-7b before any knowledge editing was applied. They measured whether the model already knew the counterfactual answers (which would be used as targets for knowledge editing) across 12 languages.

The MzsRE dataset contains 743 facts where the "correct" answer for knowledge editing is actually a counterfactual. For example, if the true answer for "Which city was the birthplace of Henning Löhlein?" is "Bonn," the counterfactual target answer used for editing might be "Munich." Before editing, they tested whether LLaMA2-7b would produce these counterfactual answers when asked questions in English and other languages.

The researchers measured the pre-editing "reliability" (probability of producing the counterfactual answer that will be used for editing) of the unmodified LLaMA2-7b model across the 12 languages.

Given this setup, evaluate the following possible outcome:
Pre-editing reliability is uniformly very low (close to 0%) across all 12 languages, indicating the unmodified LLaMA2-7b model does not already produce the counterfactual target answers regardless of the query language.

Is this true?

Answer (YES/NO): YES